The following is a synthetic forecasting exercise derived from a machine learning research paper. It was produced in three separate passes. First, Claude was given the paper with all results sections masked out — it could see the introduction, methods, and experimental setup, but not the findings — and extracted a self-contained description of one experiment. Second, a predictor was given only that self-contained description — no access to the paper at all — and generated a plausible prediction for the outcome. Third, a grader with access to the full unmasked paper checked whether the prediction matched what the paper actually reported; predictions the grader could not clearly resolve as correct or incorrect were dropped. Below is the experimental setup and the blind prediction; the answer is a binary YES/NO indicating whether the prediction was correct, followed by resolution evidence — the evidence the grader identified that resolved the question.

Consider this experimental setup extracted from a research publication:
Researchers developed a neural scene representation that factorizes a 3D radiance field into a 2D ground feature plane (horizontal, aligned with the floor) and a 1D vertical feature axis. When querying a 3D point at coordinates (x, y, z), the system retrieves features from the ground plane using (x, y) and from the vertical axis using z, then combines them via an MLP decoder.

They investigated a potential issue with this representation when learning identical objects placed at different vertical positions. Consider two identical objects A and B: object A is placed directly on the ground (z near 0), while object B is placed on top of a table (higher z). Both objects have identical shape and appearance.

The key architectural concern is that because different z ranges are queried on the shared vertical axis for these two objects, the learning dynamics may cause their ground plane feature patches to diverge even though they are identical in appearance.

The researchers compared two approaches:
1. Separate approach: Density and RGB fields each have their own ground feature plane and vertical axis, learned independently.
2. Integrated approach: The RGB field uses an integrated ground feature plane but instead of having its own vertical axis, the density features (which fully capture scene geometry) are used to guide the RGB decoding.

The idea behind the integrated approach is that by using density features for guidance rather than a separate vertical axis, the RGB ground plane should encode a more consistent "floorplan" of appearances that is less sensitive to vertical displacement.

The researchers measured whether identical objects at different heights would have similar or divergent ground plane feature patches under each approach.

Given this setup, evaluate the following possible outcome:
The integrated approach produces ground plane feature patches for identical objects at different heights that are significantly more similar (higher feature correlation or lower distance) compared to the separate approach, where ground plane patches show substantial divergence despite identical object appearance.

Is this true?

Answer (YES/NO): YES